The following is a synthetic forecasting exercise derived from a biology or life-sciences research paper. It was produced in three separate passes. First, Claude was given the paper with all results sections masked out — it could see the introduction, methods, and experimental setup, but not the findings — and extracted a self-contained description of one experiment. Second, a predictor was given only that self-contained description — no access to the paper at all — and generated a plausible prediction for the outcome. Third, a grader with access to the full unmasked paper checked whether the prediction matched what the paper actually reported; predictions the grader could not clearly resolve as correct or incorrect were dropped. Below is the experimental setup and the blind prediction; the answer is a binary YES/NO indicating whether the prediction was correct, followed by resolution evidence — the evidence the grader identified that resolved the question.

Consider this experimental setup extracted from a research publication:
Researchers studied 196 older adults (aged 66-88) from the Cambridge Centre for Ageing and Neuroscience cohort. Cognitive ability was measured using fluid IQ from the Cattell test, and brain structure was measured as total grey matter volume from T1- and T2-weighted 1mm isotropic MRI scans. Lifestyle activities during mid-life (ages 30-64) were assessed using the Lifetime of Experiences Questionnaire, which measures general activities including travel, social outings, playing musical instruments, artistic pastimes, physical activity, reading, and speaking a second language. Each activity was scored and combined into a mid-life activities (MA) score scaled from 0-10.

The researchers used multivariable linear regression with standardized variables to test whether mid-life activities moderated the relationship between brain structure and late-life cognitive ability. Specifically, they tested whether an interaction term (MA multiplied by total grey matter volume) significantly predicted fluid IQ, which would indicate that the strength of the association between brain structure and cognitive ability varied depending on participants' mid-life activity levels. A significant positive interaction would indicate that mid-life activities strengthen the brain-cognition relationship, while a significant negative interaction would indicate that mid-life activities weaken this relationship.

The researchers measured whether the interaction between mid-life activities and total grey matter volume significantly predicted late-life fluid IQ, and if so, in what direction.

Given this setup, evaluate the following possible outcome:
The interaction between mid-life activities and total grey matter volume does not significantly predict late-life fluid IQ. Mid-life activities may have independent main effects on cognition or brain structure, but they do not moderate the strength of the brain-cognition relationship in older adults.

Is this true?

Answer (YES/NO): NO